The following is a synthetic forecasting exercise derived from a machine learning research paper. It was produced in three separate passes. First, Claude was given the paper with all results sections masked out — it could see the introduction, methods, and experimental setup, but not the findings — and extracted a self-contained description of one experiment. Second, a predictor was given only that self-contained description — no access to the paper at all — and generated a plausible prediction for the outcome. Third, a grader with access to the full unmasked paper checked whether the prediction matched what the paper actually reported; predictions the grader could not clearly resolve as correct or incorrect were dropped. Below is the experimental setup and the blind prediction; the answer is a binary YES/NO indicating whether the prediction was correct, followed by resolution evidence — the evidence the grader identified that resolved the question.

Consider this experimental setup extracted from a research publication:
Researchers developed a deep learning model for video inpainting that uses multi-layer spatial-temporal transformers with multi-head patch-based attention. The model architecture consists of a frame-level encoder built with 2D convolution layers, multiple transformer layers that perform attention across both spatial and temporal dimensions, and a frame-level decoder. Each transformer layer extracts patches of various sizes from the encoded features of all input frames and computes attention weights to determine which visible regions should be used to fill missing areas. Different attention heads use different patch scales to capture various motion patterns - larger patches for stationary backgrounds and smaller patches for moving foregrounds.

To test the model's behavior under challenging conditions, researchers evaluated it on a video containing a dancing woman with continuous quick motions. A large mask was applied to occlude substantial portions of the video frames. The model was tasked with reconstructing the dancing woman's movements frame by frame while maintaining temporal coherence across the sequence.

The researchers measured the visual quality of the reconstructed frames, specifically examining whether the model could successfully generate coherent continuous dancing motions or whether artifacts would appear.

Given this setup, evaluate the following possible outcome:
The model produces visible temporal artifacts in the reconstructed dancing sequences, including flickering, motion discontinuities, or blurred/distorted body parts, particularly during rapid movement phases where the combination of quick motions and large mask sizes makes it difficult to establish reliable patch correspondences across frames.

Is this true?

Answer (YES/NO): YES